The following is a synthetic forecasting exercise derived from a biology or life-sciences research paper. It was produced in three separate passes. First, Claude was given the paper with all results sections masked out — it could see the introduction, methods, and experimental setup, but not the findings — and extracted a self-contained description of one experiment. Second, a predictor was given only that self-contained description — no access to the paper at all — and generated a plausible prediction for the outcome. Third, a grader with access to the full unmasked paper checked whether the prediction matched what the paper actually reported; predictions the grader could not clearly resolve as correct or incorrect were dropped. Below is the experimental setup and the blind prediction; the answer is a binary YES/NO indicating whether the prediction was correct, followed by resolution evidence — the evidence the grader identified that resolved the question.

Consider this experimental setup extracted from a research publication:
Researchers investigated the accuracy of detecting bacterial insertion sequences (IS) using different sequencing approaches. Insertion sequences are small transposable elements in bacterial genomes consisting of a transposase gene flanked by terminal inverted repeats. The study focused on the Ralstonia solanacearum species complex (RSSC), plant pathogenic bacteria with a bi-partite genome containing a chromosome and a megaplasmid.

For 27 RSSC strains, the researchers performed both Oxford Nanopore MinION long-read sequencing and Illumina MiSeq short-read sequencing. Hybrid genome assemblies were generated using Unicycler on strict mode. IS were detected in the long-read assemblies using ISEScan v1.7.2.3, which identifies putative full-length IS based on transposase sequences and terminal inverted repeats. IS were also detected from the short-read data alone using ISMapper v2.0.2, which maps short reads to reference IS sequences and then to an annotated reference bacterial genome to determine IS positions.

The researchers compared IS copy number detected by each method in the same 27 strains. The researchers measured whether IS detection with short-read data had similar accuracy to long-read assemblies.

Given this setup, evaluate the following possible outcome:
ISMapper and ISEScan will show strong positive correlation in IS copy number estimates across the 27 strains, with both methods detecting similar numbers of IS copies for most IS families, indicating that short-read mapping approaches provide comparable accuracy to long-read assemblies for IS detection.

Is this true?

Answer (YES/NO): NO